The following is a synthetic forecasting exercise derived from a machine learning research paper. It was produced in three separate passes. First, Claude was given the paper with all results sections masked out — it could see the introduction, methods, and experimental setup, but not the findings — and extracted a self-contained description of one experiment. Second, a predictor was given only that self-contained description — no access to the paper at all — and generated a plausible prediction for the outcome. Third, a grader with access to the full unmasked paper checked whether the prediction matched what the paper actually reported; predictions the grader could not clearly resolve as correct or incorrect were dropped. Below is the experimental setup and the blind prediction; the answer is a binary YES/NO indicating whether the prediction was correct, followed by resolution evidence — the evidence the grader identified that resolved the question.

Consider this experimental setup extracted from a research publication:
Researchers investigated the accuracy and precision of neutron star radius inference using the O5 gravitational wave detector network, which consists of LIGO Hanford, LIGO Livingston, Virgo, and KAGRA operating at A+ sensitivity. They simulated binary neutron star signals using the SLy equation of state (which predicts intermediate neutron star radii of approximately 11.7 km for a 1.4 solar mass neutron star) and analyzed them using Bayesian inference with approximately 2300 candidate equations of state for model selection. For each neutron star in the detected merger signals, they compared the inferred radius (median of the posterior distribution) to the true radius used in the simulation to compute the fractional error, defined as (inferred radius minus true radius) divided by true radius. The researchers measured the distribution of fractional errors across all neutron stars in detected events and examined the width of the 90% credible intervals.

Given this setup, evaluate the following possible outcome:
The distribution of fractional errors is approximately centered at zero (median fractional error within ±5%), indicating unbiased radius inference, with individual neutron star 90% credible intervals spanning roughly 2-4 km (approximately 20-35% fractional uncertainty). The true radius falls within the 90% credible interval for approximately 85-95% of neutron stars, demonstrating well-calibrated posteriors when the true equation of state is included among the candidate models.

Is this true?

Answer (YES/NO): NO